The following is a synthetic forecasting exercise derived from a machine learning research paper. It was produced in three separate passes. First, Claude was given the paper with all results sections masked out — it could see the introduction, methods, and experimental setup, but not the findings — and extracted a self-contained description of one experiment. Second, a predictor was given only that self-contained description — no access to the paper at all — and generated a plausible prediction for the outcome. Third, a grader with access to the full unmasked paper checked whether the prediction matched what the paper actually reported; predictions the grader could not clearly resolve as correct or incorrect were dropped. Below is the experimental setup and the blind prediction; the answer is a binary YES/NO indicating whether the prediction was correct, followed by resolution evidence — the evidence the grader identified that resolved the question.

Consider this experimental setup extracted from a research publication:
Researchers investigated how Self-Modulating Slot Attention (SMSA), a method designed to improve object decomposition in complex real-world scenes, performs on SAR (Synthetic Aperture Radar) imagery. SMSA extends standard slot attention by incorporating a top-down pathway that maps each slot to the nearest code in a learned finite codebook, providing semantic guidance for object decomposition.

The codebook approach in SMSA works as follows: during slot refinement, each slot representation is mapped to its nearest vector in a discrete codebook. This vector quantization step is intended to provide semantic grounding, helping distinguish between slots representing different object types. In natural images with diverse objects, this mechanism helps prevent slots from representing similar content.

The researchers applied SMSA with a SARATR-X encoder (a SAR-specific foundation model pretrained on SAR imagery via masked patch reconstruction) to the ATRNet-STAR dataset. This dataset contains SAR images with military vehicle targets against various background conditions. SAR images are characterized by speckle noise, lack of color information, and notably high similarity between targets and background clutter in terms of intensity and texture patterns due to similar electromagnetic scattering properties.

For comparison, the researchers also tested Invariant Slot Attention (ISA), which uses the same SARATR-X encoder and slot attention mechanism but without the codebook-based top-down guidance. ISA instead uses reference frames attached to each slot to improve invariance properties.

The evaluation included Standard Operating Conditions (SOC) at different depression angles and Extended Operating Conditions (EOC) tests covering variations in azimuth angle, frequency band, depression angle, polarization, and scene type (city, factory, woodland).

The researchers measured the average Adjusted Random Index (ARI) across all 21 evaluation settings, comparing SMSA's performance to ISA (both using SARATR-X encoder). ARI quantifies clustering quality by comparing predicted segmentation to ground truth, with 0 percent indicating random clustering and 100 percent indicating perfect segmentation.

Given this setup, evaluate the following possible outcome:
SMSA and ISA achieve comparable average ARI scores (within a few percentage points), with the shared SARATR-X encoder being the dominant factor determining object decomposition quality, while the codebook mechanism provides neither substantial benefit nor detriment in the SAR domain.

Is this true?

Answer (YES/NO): NO